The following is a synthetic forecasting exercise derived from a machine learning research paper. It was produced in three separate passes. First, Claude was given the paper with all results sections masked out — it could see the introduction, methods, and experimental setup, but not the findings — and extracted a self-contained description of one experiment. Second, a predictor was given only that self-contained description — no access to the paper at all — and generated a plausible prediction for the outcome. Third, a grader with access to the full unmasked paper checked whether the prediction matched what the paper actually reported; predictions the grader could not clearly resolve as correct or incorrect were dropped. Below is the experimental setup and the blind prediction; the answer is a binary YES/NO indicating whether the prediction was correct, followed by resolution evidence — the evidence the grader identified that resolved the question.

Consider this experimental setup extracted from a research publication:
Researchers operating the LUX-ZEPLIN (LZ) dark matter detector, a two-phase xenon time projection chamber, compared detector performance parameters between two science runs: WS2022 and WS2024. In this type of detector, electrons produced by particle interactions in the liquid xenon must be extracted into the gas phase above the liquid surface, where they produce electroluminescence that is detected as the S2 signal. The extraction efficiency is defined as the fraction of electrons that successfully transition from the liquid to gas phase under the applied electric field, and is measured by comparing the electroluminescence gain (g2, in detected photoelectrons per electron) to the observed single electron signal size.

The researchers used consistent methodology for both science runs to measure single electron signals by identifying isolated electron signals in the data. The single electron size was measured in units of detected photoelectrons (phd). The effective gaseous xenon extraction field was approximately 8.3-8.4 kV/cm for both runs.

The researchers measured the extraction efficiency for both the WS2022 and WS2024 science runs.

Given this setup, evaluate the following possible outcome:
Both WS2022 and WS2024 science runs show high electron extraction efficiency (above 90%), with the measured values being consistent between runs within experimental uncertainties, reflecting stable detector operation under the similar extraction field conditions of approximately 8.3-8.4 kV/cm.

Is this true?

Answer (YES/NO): NO